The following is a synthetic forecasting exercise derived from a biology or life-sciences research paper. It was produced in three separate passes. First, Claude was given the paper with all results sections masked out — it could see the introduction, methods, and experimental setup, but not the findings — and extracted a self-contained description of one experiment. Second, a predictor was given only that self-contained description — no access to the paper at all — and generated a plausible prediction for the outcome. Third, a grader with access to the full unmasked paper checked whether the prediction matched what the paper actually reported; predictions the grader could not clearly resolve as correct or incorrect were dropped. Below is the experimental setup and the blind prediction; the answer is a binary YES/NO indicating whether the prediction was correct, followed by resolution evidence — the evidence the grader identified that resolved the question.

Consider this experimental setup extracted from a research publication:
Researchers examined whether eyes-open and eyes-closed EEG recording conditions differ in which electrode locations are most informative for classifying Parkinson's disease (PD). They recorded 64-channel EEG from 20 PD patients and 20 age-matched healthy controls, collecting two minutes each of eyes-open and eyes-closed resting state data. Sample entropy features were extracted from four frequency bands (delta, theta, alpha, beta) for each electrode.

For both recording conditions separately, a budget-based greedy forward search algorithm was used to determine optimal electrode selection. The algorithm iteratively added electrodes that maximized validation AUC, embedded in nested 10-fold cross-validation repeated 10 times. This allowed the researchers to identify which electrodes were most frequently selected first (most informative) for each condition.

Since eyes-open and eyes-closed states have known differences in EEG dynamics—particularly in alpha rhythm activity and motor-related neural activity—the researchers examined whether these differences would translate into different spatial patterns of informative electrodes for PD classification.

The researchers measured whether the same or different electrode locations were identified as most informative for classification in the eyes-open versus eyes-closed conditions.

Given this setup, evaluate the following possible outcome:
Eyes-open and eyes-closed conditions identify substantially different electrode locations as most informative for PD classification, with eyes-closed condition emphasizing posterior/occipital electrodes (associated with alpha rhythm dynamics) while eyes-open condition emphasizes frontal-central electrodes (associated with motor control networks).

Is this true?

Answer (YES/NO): NO